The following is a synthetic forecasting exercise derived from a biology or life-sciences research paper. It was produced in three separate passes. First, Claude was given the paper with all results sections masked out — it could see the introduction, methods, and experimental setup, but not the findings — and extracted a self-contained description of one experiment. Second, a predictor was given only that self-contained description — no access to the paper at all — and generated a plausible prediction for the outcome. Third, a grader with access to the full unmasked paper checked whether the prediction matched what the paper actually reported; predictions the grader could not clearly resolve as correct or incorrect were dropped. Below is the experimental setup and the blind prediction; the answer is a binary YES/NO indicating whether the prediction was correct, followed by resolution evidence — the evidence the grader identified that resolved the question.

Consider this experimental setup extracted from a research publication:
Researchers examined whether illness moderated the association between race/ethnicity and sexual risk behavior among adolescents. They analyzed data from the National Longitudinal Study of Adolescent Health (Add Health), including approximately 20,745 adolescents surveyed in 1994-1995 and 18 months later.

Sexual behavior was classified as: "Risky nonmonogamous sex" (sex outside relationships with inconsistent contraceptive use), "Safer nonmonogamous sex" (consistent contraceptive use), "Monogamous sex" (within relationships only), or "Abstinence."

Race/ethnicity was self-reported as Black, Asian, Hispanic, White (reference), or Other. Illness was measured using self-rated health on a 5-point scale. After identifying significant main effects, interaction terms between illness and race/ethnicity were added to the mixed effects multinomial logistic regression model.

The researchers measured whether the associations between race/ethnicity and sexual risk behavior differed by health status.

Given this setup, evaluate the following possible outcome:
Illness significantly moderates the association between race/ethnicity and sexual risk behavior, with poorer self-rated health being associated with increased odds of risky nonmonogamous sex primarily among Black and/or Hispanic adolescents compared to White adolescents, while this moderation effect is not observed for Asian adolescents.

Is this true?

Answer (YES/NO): NO